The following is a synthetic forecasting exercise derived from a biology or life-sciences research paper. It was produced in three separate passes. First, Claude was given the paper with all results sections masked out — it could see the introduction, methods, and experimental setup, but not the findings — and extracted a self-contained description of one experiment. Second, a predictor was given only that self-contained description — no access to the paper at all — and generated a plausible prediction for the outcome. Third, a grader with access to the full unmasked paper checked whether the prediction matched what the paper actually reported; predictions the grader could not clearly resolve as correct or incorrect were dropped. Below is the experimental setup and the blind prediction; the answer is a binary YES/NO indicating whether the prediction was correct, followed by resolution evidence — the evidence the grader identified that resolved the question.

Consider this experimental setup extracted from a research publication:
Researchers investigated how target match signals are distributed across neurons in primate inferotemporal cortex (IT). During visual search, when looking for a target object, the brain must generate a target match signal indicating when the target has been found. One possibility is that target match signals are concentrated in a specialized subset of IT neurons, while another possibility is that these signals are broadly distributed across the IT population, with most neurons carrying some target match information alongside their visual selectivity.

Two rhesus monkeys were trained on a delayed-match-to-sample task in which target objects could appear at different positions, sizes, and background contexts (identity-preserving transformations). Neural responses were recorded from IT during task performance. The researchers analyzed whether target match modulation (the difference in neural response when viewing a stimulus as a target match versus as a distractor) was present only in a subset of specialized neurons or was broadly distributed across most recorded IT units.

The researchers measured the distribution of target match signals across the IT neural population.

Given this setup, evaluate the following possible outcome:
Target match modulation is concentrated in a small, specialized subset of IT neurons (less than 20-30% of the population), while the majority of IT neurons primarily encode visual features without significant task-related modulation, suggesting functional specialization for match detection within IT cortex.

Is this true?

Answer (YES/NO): NO